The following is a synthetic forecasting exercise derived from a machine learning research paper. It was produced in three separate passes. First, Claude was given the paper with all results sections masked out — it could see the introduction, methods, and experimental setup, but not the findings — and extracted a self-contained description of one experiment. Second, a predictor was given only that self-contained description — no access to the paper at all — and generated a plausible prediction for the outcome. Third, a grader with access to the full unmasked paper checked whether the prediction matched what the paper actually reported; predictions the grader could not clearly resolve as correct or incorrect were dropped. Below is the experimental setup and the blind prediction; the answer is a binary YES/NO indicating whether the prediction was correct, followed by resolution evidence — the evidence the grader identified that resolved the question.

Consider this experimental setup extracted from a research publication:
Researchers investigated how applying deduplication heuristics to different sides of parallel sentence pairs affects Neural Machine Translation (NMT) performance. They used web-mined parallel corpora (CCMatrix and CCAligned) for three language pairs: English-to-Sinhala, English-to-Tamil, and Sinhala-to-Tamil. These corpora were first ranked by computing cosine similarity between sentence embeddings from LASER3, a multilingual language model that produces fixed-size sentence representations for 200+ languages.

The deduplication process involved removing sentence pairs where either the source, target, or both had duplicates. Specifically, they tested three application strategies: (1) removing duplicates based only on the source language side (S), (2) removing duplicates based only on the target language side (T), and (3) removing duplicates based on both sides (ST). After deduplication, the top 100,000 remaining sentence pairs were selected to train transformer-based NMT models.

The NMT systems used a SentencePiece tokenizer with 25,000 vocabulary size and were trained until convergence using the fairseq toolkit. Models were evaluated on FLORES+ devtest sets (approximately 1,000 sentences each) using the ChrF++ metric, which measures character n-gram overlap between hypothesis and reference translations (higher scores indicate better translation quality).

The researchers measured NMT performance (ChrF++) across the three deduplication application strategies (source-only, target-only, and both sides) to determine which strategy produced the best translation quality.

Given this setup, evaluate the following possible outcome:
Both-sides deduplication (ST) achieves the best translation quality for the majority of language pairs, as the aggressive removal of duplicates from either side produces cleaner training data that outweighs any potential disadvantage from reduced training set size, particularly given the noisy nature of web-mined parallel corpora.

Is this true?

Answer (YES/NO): YES